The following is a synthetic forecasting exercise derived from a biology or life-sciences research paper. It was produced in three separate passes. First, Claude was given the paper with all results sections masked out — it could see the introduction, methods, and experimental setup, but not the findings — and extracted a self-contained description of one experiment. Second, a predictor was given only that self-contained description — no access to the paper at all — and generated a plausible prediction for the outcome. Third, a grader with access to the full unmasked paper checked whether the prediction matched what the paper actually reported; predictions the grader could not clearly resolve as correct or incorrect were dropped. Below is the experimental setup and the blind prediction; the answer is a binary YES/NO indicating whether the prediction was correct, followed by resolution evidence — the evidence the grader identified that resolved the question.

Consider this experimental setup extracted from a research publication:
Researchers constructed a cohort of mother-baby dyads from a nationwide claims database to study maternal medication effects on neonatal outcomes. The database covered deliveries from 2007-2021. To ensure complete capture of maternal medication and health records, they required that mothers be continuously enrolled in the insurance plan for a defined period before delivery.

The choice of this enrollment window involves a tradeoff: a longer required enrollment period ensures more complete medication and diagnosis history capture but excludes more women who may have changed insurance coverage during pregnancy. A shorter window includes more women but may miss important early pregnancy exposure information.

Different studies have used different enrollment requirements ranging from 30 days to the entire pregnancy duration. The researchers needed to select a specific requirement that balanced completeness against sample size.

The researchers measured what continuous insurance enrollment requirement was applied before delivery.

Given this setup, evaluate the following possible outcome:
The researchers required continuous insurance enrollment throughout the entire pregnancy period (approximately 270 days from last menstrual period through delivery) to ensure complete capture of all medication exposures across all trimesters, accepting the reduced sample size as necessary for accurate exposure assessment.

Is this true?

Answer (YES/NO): NO